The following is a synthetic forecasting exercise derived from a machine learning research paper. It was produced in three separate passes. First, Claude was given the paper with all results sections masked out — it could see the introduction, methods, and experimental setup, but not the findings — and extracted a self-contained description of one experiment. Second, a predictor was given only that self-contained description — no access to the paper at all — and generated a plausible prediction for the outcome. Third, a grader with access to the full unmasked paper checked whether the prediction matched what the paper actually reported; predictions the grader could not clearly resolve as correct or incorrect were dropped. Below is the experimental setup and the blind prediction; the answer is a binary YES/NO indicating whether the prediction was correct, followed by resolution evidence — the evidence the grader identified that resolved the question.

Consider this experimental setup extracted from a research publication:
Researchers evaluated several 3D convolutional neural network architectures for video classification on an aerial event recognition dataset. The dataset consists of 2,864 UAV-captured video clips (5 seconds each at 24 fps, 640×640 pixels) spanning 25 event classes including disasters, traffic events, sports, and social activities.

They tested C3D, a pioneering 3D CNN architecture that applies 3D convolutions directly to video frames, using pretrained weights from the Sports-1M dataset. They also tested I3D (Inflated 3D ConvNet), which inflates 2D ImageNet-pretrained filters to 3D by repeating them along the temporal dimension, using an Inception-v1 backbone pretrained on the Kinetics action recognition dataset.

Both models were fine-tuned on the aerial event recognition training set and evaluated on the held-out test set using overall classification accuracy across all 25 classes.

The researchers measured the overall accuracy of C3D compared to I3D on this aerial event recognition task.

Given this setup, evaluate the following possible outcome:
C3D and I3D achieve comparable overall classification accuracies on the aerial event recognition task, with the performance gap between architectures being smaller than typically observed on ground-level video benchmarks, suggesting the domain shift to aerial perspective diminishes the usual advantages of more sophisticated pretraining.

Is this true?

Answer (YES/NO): NO